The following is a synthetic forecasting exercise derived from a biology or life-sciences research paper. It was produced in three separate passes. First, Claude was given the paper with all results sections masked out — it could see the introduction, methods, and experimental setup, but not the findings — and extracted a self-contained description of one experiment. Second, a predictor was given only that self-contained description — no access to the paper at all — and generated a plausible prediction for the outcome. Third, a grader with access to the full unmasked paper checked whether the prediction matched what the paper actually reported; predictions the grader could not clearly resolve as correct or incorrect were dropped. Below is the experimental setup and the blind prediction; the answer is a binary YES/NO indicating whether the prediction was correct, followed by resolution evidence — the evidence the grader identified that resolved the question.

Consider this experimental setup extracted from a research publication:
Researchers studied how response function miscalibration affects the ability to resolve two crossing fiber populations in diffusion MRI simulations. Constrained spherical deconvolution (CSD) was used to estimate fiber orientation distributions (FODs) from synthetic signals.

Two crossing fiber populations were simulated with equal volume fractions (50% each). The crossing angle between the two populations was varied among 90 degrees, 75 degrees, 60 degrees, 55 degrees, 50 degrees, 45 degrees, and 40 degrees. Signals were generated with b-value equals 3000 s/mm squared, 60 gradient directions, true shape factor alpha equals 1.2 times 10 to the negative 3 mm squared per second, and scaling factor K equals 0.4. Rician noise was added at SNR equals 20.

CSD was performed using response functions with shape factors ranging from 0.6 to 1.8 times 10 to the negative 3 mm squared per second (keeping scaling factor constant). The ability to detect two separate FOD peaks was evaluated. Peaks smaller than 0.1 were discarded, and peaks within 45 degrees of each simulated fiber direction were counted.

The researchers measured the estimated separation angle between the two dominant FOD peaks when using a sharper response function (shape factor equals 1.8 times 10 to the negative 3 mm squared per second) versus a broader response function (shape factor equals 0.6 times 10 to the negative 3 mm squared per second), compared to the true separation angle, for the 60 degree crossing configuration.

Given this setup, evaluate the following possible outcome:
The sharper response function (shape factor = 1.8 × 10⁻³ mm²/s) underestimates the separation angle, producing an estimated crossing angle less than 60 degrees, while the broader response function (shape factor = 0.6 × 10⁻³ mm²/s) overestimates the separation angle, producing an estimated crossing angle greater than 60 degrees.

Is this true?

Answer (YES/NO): NO